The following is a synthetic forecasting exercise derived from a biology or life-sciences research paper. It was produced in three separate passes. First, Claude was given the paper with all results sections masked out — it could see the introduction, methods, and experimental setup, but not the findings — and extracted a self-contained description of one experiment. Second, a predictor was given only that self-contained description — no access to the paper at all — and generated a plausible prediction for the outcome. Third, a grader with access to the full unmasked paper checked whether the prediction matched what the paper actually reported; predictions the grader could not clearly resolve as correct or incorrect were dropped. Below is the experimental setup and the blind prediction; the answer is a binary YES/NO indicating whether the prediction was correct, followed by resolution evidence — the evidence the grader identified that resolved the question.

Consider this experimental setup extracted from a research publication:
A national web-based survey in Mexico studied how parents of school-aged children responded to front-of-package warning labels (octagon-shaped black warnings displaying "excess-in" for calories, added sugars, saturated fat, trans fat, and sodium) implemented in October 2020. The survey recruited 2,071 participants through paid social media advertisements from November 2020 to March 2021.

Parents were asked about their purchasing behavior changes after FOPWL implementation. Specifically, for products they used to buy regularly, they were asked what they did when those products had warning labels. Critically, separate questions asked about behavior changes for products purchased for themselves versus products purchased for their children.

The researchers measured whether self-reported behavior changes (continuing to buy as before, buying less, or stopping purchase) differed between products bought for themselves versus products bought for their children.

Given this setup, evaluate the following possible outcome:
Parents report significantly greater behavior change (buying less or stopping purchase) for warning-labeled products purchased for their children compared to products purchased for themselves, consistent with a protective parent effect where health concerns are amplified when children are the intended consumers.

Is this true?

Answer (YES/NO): YES